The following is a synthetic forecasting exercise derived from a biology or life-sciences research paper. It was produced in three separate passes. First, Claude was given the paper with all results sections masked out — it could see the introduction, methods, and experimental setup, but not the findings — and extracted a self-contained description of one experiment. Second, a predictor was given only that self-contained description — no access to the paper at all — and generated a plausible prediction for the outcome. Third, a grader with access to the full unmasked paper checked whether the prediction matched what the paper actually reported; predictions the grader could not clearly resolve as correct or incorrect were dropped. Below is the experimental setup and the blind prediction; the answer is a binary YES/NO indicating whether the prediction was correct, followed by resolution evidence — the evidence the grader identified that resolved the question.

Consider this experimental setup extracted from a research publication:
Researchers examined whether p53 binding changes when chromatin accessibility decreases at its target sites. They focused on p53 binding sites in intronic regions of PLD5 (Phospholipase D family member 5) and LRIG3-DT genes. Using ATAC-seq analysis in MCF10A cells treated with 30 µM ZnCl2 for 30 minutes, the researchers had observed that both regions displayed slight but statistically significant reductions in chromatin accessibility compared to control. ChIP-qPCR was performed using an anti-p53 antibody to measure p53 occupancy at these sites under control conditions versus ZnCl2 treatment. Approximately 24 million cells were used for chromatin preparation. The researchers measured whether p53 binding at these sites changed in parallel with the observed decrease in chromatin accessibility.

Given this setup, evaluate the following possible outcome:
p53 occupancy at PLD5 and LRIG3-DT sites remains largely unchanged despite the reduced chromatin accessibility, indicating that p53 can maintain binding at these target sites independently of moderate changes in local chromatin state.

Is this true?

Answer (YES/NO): NO